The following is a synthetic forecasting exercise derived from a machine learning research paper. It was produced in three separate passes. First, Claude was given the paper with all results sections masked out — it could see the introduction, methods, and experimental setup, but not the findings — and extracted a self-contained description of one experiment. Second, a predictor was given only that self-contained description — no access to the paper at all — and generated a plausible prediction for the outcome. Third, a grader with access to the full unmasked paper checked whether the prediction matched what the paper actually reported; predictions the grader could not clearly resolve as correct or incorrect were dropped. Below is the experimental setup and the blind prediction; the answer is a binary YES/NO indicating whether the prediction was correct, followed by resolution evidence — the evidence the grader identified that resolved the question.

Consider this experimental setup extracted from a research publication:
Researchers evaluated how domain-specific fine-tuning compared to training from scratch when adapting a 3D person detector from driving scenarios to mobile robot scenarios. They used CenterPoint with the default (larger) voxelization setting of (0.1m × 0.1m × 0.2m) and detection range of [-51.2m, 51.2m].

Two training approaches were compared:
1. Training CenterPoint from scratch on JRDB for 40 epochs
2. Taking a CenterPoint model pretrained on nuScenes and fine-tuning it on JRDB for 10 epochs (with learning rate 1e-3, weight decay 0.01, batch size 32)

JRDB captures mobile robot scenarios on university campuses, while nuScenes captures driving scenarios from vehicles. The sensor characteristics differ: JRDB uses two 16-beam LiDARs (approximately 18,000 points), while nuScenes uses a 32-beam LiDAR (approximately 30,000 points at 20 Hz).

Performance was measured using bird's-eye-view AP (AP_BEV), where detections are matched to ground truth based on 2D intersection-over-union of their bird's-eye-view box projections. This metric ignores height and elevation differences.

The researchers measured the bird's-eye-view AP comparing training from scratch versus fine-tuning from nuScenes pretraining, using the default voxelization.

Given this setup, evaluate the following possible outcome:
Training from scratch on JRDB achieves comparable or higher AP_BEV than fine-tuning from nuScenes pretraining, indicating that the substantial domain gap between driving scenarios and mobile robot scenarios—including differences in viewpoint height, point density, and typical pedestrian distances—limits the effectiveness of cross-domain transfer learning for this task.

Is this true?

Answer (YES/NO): YES